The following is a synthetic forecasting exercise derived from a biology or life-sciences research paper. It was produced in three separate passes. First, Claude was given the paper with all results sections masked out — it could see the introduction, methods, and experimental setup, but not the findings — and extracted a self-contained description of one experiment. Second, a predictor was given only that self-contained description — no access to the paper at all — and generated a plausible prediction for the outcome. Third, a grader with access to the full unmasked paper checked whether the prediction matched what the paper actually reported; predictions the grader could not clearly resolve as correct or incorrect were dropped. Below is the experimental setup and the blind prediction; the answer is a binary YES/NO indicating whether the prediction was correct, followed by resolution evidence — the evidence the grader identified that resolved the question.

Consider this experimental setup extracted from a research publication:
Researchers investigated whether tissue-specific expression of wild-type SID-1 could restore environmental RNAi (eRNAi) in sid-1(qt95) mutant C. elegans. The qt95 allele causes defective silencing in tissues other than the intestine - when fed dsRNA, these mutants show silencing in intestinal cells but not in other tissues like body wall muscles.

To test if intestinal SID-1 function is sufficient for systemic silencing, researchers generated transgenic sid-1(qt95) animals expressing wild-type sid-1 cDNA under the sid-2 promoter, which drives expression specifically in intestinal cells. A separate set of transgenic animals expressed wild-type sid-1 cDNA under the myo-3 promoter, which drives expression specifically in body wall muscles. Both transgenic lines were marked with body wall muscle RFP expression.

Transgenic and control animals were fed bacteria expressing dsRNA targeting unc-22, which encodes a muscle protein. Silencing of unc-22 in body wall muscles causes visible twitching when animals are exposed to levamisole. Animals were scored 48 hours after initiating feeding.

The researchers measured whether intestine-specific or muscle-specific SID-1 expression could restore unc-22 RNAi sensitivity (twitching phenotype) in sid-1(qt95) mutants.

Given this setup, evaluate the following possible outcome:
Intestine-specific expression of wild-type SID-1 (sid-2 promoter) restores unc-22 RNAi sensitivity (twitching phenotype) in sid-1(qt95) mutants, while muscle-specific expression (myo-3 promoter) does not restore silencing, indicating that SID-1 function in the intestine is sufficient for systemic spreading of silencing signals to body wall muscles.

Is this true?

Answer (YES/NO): NO